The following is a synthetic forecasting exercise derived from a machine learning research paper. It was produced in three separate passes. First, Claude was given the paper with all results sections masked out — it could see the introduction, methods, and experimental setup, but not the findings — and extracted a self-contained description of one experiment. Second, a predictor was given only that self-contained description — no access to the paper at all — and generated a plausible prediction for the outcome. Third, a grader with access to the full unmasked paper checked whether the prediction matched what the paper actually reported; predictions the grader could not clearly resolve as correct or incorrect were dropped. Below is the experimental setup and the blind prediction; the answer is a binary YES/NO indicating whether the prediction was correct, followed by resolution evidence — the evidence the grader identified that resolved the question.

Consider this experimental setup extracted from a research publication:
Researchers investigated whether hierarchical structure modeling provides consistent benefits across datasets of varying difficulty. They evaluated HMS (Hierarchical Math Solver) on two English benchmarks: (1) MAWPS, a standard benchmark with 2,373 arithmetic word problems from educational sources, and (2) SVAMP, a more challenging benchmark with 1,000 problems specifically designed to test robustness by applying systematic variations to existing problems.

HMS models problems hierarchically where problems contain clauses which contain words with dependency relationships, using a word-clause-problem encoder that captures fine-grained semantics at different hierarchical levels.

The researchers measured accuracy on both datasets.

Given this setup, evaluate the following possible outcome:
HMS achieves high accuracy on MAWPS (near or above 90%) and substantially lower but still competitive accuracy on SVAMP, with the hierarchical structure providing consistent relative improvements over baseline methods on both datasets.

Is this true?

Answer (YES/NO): NO